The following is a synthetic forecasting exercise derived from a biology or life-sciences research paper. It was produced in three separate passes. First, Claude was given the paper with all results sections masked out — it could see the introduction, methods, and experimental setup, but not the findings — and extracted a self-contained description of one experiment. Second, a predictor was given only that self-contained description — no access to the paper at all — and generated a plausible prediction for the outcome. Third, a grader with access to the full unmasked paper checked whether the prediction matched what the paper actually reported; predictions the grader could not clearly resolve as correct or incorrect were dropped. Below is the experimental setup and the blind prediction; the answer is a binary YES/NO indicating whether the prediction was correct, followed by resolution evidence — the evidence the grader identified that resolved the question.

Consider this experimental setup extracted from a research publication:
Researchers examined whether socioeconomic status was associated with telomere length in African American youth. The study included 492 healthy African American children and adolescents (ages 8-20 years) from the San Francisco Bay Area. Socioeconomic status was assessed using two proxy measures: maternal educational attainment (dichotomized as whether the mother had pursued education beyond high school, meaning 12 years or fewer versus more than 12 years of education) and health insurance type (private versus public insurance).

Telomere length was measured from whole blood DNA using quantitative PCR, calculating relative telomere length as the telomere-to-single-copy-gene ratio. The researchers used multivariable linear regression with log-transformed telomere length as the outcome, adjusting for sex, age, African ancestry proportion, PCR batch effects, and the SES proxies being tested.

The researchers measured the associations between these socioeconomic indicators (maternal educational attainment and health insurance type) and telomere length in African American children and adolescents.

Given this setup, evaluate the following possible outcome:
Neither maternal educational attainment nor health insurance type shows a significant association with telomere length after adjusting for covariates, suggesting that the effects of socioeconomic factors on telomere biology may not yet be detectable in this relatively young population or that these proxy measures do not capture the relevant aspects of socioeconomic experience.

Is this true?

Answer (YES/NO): NO